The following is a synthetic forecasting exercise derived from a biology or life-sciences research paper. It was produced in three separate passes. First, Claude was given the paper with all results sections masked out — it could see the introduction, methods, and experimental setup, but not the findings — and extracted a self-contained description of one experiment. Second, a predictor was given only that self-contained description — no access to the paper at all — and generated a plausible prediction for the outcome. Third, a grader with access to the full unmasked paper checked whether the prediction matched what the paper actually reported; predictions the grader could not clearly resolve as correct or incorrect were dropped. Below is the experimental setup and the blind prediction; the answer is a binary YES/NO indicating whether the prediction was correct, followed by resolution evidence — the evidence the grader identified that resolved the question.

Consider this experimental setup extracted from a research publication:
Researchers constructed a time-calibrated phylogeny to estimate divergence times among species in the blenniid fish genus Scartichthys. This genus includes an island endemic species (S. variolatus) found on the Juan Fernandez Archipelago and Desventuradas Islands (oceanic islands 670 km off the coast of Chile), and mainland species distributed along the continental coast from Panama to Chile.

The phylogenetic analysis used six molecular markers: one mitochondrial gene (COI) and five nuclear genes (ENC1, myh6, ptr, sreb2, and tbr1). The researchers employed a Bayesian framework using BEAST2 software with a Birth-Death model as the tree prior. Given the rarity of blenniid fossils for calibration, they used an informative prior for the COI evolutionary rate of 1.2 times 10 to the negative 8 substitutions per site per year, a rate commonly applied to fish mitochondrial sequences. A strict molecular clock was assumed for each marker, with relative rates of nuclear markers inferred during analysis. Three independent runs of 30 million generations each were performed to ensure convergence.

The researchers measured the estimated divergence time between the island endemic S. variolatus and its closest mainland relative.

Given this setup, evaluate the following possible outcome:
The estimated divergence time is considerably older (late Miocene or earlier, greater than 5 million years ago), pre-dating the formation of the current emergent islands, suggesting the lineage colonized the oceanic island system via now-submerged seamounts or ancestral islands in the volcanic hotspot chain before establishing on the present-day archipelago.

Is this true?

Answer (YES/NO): NO